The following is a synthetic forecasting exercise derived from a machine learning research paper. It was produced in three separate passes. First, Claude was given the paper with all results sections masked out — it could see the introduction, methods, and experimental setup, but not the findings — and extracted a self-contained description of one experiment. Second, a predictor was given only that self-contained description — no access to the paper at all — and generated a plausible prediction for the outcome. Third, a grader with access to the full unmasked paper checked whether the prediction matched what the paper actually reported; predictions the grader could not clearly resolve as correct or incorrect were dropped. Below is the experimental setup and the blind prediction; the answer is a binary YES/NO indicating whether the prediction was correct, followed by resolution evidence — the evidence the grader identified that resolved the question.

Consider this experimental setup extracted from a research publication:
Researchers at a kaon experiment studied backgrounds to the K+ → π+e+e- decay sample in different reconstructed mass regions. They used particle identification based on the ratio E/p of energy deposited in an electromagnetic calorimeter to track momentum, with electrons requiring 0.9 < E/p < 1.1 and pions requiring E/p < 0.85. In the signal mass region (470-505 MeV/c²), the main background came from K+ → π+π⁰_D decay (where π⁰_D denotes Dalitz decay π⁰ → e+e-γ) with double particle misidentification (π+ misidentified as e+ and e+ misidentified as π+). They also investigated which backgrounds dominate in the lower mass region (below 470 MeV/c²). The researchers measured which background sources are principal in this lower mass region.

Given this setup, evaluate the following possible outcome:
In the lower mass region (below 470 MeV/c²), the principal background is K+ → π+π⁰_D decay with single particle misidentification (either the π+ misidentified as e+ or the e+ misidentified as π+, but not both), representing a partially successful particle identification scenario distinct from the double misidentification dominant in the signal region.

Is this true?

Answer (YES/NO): NO